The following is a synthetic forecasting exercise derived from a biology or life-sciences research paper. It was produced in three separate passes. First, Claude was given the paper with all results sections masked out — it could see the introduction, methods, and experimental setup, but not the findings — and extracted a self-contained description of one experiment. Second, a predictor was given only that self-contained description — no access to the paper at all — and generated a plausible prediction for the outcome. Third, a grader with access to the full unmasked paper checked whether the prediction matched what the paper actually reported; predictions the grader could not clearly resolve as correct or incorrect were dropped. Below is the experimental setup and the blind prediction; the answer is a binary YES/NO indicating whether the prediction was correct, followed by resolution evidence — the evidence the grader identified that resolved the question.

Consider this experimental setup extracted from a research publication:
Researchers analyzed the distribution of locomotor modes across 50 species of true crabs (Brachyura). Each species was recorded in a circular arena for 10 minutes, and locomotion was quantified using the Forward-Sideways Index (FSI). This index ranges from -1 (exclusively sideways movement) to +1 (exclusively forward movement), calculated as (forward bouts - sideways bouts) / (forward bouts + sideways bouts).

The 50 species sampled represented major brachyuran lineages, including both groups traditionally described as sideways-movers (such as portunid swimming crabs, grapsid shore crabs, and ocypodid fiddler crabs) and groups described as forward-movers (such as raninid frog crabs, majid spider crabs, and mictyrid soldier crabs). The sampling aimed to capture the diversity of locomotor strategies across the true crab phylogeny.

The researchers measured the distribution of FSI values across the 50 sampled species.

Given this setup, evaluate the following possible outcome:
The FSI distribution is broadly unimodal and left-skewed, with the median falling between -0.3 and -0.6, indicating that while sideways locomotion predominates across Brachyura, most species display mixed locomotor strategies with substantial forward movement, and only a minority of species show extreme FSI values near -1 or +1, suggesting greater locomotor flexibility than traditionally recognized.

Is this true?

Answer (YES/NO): NO